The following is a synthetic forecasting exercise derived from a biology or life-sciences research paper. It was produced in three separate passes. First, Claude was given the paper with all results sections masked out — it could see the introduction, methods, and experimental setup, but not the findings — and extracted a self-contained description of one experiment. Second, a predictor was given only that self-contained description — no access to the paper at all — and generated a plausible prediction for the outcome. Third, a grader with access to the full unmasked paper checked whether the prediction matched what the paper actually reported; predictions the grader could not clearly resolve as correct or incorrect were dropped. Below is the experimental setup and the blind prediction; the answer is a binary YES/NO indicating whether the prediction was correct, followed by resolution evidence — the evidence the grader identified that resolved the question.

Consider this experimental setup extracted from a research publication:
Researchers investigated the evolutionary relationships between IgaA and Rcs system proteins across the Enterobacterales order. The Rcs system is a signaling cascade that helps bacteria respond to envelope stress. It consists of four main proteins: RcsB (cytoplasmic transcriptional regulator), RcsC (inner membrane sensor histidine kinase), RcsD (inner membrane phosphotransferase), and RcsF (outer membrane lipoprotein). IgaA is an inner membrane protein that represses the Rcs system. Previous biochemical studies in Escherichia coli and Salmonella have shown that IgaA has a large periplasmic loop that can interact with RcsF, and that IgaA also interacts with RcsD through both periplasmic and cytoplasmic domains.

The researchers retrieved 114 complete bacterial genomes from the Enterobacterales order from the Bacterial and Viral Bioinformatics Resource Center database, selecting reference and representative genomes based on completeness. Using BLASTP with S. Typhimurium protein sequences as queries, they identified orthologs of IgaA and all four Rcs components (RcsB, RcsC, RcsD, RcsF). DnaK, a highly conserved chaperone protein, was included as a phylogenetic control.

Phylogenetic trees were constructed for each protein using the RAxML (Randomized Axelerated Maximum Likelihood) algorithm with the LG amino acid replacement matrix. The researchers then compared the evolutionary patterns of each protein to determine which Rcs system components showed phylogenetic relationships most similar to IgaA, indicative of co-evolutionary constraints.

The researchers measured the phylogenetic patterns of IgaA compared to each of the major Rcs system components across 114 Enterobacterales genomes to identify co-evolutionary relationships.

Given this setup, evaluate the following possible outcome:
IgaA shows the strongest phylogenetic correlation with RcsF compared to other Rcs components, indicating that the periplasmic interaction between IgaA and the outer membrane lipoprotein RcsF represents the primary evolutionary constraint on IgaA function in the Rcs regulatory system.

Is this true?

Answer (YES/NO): NO